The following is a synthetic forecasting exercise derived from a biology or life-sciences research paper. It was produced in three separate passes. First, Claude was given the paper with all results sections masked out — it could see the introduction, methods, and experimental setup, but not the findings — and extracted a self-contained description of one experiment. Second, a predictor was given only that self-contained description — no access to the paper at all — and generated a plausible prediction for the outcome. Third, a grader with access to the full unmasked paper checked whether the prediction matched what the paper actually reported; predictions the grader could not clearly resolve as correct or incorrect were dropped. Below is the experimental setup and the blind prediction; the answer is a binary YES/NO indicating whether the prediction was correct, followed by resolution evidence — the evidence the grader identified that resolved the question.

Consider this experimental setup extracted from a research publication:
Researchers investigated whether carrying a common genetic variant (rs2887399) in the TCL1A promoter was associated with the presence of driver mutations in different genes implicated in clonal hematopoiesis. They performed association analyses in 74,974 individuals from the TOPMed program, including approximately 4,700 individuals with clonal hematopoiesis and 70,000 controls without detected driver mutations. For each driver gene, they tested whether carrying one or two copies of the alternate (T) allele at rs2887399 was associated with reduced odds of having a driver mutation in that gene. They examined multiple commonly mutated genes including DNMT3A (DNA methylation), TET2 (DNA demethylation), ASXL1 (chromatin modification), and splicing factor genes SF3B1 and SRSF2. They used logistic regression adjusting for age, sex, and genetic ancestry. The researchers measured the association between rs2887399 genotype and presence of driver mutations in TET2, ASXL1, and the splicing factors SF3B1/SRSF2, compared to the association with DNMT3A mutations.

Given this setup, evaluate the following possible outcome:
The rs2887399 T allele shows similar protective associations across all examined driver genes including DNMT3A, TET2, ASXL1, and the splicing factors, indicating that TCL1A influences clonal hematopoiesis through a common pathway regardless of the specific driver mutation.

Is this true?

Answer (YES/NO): NO